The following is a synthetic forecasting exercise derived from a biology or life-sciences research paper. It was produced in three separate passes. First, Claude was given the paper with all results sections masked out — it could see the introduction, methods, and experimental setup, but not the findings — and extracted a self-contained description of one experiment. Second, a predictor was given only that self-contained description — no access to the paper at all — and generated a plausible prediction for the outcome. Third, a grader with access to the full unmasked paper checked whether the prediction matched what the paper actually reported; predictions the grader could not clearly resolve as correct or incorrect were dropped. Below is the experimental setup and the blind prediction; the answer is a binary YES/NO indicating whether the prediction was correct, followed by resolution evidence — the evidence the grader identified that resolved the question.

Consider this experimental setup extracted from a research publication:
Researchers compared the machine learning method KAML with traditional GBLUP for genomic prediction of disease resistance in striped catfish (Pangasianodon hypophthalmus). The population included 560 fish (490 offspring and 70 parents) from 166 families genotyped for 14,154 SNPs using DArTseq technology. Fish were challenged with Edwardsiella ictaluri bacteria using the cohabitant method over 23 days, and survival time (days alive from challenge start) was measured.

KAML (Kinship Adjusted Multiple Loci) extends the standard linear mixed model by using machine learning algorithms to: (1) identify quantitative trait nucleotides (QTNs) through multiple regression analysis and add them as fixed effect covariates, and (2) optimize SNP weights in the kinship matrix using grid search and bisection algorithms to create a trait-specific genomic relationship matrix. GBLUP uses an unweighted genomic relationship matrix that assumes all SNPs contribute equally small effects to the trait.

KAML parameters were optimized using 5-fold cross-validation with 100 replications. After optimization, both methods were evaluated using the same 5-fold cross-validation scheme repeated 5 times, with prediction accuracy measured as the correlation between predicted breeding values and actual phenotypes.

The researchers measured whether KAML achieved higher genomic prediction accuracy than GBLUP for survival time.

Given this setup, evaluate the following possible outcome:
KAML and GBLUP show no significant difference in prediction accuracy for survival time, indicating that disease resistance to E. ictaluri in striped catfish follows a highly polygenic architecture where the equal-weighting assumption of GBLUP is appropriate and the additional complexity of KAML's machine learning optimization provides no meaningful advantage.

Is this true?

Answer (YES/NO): NO